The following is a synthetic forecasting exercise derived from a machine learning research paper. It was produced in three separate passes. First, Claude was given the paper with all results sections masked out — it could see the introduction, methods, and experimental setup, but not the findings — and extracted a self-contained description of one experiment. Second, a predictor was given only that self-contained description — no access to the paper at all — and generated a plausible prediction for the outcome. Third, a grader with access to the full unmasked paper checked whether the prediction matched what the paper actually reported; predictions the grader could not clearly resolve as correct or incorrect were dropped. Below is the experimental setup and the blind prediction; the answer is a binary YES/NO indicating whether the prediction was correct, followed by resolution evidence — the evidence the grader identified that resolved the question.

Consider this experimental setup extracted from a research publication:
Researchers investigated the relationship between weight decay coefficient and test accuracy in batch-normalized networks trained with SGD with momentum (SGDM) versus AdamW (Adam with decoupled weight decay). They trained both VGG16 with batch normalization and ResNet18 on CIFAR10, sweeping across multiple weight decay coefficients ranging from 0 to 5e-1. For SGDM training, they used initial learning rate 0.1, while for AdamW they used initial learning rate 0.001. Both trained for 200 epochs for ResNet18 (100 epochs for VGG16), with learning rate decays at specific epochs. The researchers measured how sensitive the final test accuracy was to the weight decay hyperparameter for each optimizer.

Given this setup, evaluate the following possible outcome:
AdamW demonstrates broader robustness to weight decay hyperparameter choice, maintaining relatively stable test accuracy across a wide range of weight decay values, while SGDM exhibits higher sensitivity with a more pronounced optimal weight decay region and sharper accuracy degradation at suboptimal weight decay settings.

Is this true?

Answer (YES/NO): YES